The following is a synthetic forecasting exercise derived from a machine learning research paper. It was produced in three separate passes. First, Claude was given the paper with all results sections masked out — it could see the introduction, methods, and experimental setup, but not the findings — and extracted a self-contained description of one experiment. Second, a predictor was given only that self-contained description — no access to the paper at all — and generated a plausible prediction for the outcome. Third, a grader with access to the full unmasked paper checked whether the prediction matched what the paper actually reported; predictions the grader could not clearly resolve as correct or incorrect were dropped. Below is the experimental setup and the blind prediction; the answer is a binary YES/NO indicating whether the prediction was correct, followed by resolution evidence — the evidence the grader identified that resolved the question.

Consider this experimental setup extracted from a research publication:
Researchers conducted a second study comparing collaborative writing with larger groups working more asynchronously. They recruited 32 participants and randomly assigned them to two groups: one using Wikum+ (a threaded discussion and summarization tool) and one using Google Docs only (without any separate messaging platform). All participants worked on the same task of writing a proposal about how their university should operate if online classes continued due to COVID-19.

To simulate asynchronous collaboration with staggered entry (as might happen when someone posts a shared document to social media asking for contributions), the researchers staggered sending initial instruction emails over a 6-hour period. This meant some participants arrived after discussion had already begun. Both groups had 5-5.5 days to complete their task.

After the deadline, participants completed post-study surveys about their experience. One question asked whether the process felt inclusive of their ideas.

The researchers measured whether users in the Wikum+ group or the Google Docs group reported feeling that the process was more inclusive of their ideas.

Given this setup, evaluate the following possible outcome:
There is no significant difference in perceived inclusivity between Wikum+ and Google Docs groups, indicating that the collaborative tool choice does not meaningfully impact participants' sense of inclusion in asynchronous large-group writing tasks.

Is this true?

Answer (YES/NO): NO